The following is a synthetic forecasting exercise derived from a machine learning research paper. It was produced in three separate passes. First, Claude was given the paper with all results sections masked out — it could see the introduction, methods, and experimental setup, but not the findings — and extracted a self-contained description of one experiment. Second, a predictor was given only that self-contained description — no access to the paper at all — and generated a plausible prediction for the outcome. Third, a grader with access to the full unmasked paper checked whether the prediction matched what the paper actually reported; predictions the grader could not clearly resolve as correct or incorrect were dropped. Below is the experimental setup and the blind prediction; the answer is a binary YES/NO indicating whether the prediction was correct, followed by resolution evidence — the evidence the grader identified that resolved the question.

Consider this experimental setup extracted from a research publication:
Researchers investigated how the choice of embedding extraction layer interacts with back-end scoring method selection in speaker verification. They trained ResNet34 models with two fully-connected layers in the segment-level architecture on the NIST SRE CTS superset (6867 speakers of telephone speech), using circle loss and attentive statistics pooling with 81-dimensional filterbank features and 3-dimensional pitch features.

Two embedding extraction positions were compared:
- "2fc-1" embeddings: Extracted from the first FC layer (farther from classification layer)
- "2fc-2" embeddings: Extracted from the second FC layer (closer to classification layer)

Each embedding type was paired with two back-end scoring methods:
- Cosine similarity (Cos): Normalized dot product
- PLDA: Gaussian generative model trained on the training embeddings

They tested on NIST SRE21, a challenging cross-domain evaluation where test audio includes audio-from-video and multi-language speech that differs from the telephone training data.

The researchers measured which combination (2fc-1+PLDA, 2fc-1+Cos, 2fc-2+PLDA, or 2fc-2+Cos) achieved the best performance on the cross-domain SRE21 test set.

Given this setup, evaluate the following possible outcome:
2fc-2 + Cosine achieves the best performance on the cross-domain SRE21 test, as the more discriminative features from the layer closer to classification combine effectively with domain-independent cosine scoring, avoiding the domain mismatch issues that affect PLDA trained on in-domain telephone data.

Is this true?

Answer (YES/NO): NO